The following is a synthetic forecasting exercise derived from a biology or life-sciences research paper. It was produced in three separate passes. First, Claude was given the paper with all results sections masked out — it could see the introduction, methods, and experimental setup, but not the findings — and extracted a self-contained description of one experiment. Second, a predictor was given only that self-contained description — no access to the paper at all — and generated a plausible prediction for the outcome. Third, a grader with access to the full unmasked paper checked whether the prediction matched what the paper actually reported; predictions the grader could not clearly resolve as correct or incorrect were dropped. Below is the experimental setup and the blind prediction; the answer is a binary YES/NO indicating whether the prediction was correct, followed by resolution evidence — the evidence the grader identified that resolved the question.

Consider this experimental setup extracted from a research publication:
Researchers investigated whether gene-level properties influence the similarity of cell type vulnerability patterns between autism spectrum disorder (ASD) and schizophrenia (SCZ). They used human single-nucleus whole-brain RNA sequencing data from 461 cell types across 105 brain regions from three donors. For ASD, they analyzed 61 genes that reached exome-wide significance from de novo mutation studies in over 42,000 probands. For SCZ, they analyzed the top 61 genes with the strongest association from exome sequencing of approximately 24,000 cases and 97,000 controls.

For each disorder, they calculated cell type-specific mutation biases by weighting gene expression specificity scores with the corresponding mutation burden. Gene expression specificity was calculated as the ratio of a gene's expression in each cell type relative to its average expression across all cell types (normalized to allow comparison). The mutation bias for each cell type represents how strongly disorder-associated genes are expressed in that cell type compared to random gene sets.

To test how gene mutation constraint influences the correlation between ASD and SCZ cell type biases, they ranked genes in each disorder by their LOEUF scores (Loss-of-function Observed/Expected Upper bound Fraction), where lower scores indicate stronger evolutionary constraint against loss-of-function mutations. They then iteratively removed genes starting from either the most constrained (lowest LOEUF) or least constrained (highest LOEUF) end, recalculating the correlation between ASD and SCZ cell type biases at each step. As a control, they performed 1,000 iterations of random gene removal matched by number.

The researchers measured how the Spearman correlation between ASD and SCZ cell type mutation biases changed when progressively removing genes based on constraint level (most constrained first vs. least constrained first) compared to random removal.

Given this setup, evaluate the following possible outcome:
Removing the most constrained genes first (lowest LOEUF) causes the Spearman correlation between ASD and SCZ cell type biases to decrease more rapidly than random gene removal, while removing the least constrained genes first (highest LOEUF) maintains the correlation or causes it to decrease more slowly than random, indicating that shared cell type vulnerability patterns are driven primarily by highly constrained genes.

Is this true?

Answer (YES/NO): YES